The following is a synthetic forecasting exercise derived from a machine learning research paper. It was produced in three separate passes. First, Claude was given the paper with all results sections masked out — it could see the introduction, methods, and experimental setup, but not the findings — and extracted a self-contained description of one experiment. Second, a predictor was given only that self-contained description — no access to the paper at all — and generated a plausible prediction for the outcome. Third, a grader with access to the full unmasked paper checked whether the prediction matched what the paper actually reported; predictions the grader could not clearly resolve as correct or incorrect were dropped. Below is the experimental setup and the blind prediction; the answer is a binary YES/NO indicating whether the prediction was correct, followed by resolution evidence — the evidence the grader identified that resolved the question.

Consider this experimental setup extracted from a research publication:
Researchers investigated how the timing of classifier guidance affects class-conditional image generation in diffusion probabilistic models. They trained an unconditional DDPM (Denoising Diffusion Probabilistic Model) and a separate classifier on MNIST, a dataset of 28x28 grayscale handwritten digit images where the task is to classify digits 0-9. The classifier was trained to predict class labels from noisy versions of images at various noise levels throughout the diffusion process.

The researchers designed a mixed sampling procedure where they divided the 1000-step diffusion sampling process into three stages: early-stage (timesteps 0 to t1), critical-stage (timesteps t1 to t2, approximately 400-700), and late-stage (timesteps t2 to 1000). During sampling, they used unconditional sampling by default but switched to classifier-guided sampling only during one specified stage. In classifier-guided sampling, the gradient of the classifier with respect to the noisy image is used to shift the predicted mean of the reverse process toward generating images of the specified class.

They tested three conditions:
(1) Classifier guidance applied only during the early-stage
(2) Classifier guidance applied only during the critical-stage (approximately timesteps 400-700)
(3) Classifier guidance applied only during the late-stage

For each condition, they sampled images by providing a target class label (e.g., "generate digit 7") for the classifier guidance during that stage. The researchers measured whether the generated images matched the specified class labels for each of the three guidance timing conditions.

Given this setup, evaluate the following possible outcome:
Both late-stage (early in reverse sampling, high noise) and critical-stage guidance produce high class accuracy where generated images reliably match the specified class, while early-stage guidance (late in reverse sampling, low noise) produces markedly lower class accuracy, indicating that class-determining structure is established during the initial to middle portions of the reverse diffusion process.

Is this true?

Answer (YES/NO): NO